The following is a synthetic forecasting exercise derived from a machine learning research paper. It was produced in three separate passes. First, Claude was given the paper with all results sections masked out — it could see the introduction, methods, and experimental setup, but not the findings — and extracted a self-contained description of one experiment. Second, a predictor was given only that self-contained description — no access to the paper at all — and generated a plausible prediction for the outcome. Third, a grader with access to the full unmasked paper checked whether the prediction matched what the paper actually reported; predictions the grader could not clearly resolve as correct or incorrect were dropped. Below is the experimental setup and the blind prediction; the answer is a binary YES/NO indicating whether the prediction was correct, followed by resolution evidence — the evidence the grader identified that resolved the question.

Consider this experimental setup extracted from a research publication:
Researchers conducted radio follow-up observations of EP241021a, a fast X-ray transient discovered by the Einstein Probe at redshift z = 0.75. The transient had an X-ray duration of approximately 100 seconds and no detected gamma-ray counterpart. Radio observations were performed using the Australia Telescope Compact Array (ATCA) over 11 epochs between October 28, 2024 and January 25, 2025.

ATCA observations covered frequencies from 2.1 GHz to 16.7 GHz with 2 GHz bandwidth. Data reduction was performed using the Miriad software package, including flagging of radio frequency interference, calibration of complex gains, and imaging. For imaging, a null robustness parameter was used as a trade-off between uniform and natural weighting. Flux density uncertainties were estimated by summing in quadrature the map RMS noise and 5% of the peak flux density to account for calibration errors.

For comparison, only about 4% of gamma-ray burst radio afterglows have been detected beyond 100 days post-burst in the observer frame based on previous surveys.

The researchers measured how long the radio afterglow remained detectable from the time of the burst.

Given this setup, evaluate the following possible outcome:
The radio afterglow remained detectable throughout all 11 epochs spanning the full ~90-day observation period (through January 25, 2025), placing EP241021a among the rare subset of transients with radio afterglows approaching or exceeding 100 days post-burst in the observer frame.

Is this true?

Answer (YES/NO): YES